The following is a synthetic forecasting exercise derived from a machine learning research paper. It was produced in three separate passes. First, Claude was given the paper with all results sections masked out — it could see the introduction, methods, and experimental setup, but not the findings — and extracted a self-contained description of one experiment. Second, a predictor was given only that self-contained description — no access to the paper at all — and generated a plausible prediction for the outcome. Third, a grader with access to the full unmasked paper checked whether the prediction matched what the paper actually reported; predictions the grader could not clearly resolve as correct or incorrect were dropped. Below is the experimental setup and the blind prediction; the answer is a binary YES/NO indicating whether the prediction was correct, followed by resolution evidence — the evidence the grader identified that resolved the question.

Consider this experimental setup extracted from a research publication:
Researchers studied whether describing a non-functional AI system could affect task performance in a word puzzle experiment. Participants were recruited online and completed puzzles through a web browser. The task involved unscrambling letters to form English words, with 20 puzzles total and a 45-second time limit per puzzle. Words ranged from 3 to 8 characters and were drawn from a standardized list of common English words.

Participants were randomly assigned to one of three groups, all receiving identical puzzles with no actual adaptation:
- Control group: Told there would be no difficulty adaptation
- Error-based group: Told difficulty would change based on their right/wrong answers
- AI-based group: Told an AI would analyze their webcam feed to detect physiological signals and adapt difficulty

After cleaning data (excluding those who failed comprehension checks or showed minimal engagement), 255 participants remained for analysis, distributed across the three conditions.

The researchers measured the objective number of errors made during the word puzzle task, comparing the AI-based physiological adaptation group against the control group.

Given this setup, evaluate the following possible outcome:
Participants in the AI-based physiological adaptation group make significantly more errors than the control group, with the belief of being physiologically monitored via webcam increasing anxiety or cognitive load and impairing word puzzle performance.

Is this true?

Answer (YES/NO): NO